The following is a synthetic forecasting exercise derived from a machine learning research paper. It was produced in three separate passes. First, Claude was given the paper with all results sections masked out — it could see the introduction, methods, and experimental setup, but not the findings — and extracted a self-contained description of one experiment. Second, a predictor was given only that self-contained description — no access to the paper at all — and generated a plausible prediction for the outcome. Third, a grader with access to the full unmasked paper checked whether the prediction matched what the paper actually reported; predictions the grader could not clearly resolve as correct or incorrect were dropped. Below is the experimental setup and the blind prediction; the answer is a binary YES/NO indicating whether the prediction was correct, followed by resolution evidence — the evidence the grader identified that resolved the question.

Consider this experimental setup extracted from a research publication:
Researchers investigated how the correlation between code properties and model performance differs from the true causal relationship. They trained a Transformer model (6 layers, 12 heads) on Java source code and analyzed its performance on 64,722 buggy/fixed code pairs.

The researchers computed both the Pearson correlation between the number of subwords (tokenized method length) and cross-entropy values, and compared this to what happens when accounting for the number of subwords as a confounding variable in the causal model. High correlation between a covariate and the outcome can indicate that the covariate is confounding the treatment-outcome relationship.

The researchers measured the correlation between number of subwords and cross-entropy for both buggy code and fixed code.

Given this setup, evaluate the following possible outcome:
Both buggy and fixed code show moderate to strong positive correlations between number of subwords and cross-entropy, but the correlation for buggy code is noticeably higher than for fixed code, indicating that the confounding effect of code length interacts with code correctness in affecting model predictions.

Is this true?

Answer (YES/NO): NO